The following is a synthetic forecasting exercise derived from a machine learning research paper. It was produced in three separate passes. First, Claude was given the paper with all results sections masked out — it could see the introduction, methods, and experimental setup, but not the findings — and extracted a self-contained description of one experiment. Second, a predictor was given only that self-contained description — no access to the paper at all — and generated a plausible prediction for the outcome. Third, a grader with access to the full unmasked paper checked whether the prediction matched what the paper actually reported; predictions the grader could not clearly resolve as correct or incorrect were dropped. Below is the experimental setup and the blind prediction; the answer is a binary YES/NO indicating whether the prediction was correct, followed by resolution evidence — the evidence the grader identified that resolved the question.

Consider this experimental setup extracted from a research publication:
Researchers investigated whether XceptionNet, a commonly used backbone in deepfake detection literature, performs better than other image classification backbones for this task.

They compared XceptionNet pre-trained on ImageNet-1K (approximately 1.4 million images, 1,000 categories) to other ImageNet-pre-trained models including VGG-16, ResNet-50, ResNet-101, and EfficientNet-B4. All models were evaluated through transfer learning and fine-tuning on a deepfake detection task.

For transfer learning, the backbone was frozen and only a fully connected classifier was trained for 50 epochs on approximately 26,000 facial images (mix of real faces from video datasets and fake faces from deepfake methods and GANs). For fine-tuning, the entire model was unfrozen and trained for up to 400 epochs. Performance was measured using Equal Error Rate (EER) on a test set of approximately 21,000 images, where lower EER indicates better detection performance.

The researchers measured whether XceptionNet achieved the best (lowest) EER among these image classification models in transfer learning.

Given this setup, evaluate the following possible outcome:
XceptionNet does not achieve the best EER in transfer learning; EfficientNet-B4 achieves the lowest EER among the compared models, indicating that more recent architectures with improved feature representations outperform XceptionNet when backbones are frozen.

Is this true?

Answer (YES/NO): NO